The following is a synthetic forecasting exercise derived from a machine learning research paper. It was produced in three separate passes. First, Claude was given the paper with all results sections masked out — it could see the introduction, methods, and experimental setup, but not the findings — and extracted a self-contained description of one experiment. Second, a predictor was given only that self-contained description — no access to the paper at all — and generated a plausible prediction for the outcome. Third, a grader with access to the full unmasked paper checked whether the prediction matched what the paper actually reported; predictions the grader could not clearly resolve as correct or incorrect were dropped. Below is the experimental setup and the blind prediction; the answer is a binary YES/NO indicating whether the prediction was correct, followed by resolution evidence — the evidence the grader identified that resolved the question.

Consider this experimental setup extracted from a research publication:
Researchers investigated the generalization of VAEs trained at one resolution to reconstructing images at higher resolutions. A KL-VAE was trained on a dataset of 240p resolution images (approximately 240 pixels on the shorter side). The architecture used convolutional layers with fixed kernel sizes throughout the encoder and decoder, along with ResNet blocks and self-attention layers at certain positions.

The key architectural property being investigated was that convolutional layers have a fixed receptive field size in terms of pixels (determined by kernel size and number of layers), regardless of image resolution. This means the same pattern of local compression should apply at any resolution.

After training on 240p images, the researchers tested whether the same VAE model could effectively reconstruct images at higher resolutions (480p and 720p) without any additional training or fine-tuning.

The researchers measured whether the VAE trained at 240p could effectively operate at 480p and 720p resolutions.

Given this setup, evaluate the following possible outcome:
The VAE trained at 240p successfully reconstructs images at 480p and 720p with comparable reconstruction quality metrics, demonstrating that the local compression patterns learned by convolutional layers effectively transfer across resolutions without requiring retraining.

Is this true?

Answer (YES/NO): YES